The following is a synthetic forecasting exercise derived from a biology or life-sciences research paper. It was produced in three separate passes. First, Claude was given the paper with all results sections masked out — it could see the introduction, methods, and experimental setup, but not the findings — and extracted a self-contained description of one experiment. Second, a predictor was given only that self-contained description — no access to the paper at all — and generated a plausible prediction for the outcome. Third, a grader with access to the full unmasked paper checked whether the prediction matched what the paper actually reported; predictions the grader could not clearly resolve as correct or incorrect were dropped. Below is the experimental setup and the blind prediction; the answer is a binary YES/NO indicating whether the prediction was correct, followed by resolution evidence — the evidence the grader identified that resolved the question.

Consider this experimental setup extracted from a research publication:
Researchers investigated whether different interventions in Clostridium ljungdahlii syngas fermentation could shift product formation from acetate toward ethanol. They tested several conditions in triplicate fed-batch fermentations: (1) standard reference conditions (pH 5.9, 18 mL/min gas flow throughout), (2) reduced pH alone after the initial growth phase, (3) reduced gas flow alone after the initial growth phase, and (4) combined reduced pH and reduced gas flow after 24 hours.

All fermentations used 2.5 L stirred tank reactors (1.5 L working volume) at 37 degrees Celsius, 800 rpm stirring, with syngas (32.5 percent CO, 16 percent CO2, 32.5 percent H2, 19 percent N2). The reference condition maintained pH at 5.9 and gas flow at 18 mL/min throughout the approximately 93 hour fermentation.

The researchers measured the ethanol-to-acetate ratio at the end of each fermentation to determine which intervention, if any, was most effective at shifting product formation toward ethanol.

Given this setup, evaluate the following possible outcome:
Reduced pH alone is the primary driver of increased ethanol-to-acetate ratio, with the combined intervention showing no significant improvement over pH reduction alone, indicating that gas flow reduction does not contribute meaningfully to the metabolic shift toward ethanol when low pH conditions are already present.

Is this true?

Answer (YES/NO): NO